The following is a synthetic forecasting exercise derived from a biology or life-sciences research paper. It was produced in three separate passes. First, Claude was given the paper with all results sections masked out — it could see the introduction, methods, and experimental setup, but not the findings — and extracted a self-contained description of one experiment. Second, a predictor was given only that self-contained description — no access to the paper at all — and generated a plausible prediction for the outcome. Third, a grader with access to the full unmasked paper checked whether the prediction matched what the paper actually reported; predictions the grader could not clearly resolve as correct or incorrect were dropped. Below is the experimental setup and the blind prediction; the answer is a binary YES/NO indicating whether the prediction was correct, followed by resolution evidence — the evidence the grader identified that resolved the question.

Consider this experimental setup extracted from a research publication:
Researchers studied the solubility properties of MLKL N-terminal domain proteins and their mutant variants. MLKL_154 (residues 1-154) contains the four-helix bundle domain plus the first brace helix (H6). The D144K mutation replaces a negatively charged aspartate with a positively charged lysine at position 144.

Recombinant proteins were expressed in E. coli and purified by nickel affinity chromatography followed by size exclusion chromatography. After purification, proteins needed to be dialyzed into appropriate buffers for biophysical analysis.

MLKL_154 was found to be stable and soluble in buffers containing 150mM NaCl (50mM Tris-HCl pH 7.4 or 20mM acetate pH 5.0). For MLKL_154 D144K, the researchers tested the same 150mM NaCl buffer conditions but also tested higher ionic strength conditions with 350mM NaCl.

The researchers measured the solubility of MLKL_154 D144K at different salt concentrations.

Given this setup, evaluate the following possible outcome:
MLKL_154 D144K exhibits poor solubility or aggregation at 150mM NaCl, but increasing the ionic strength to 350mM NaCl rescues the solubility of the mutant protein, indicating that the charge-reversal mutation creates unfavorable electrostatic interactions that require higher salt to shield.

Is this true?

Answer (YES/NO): YES